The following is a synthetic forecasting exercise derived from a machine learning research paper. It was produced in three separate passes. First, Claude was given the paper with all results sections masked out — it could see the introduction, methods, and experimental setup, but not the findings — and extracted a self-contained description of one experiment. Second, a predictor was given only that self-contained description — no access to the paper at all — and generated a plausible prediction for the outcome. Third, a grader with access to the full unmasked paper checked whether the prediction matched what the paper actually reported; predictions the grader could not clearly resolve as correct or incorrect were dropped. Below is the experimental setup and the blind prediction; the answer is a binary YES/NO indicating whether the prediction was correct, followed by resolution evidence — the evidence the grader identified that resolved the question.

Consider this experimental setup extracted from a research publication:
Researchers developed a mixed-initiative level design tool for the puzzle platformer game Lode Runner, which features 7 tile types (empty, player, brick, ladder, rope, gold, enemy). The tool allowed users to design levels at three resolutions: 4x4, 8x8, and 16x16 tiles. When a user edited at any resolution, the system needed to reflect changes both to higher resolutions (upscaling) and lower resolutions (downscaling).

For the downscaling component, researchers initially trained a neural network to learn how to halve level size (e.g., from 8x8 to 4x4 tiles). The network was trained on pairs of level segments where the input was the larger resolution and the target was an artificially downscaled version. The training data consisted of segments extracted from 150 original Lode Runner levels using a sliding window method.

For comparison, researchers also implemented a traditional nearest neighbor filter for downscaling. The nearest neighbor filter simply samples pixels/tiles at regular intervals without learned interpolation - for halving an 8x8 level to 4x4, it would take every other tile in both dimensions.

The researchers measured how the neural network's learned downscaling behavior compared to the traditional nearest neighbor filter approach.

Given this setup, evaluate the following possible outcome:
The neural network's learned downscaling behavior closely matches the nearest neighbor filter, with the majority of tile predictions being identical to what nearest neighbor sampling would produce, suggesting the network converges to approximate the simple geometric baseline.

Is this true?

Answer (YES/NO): YES